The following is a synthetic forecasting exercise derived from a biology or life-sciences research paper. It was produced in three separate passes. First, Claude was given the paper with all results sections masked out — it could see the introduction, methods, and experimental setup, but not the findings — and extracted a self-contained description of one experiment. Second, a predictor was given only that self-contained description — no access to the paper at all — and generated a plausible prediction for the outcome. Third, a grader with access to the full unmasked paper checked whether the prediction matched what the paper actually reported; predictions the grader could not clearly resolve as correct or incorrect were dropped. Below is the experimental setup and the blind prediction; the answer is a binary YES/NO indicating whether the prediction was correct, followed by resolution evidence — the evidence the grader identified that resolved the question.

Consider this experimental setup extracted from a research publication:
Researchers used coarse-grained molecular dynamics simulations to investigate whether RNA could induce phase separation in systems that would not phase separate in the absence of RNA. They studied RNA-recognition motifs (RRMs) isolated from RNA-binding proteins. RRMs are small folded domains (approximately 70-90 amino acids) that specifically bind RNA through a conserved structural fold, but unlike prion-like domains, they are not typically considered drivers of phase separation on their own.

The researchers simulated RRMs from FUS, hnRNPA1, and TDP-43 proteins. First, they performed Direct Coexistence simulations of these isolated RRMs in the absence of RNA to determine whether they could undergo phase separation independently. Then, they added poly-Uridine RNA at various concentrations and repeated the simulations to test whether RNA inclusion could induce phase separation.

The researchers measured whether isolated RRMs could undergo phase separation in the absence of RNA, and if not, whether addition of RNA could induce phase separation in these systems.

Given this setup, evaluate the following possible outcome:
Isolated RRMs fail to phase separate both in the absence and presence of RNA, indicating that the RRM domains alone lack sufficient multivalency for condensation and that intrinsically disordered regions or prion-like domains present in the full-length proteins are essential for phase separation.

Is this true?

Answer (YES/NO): NO